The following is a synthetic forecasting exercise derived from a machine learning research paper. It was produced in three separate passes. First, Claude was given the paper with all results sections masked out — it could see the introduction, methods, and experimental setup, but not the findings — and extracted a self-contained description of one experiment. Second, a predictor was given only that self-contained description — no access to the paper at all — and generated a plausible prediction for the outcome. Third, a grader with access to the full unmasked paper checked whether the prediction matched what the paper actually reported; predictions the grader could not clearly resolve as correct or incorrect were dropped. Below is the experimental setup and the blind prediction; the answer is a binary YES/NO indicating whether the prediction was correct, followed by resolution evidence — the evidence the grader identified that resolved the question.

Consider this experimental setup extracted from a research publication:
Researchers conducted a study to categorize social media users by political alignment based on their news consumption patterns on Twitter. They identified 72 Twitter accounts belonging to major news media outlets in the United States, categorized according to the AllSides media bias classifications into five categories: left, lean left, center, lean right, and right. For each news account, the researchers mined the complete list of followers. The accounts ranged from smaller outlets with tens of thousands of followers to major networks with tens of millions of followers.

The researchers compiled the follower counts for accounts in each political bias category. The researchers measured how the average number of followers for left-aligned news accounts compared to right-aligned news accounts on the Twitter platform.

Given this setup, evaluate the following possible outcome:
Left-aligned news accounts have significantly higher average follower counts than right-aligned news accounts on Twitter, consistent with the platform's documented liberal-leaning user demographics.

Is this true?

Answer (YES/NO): YES